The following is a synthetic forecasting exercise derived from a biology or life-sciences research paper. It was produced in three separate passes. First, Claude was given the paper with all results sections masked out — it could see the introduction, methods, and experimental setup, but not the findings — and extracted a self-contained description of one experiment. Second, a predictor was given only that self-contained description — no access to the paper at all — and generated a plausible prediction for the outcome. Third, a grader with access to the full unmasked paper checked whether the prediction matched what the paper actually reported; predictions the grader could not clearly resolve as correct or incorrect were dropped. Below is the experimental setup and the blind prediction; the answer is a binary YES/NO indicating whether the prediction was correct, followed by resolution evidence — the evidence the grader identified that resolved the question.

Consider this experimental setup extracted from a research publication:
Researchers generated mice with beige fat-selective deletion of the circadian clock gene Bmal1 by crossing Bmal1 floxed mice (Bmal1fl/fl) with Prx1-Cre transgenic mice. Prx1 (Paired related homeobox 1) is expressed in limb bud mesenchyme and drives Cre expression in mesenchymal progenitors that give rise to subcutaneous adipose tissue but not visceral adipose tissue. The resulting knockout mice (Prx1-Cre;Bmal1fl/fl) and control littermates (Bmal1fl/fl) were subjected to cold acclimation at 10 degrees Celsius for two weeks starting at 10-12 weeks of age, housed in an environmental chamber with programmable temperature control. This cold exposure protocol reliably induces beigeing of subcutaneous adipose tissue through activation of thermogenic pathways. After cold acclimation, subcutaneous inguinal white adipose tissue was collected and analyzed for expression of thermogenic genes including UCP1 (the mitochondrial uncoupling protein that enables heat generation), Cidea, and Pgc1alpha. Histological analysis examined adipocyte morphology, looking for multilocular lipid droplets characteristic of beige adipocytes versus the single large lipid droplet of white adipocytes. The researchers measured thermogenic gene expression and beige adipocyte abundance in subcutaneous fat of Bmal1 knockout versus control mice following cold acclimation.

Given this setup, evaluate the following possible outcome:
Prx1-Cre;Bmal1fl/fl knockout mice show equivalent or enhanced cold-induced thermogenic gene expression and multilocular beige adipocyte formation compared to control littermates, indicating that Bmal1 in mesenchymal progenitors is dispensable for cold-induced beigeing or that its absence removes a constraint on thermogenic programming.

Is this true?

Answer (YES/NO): YES